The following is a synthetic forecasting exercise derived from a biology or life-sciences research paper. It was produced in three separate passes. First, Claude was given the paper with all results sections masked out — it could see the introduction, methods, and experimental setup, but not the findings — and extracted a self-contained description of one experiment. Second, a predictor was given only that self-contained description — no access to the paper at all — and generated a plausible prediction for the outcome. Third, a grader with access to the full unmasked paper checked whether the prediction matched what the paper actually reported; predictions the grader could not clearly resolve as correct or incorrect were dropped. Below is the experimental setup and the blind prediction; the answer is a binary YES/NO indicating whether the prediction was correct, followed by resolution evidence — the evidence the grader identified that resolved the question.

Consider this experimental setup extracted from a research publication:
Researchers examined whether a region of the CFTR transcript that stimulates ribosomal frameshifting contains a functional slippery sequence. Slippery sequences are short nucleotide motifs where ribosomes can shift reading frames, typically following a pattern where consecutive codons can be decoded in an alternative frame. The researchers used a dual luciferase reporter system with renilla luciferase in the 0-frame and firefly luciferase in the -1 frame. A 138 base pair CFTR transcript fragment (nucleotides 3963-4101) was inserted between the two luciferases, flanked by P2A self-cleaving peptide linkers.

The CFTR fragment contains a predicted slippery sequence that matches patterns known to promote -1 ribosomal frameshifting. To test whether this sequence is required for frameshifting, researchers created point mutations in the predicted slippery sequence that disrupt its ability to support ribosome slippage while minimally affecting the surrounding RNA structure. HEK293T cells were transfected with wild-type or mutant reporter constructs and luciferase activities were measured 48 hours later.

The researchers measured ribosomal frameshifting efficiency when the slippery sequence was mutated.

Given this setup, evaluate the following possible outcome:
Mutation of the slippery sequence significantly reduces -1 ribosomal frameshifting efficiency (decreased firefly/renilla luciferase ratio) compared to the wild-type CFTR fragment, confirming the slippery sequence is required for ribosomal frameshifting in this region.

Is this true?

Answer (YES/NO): YES